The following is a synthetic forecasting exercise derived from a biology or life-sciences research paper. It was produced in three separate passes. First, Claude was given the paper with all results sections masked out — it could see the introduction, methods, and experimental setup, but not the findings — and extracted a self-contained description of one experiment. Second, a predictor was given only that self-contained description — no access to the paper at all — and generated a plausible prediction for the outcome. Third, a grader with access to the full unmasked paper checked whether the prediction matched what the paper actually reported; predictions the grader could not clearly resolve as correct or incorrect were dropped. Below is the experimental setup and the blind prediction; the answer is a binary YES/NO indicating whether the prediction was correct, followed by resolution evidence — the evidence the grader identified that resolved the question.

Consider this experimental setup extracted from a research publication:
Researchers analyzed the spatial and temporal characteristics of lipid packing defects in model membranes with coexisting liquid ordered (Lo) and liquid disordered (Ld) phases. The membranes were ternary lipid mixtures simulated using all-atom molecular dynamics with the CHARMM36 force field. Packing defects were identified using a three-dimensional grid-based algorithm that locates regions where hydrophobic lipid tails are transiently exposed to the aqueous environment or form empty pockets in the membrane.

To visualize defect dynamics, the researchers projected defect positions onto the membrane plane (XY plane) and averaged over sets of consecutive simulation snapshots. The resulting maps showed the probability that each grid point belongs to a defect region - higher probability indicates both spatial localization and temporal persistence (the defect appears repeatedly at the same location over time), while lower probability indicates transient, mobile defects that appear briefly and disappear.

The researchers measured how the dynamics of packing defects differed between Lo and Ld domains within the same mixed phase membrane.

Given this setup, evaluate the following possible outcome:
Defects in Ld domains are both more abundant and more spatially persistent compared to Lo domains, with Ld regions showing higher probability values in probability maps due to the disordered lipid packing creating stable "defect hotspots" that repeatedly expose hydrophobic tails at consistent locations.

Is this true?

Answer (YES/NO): NO